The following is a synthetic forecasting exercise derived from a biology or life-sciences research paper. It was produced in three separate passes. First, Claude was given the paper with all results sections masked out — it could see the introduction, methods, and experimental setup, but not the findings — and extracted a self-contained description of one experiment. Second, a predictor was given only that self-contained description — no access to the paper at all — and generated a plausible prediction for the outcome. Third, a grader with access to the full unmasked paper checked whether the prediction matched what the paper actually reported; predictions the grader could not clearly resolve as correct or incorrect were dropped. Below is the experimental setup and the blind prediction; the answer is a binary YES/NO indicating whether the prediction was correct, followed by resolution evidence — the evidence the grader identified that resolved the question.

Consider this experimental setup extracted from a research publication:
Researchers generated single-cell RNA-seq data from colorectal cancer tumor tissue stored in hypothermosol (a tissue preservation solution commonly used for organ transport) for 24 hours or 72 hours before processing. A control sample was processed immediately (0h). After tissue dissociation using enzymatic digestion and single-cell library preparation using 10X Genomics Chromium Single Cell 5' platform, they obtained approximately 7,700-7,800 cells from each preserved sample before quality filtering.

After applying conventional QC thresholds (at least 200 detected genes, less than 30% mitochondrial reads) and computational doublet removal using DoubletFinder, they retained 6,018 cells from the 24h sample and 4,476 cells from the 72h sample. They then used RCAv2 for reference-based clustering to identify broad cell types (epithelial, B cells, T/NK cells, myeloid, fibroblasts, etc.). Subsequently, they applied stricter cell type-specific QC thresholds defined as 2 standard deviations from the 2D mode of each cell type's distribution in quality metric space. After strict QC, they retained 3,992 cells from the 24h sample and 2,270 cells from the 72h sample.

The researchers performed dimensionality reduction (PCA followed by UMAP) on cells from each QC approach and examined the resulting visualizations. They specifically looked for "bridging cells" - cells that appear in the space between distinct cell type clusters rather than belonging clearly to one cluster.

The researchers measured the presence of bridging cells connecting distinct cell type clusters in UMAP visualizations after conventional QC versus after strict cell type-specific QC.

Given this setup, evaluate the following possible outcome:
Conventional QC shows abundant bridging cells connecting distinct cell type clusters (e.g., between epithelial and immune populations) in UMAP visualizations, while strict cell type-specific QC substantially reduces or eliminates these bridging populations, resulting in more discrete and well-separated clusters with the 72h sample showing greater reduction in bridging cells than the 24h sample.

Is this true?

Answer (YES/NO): NO